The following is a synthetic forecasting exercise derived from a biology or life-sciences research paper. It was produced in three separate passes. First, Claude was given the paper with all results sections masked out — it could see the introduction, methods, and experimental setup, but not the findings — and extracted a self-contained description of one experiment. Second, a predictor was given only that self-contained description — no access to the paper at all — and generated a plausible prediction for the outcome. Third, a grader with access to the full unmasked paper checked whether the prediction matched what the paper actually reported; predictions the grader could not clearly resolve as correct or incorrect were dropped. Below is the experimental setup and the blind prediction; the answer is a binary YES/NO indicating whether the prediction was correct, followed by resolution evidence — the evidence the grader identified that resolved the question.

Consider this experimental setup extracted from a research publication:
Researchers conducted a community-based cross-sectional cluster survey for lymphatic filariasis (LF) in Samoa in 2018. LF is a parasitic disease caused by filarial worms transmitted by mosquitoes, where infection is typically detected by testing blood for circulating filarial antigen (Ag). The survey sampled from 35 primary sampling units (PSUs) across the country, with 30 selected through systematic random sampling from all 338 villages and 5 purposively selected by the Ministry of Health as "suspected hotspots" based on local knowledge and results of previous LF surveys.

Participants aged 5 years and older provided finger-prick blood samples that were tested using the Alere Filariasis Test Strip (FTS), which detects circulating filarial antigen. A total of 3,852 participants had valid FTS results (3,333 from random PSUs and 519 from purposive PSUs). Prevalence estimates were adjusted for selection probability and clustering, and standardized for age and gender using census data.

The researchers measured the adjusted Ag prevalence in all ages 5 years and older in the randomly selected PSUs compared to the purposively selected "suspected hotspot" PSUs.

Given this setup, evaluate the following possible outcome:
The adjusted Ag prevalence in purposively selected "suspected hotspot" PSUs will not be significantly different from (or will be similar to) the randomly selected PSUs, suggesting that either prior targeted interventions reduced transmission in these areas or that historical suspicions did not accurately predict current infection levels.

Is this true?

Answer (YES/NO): NO